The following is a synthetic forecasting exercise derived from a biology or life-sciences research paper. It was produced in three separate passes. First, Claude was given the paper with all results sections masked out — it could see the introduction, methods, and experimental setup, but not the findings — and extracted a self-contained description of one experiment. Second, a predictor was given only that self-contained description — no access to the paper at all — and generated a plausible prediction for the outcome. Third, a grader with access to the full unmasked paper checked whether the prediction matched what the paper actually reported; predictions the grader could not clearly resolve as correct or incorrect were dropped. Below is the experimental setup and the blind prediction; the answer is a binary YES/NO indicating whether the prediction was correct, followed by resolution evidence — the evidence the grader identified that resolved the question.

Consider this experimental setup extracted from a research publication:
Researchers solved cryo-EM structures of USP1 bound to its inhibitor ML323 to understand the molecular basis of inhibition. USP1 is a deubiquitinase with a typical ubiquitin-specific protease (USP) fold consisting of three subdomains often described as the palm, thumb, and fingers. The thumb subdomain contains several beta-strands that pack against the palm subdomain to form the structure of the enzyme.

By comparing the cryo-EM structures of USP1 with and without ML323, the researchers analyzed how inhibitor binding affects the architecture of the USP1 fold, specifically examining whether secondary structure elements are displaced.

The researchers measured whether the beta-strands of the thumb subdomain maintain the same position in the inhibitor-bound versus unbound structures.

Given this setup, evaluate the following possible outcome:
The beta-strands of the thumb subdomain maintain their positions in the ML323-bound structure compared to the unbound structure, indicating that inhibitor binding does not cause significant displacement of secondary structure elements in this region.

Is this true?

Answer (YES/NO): NO